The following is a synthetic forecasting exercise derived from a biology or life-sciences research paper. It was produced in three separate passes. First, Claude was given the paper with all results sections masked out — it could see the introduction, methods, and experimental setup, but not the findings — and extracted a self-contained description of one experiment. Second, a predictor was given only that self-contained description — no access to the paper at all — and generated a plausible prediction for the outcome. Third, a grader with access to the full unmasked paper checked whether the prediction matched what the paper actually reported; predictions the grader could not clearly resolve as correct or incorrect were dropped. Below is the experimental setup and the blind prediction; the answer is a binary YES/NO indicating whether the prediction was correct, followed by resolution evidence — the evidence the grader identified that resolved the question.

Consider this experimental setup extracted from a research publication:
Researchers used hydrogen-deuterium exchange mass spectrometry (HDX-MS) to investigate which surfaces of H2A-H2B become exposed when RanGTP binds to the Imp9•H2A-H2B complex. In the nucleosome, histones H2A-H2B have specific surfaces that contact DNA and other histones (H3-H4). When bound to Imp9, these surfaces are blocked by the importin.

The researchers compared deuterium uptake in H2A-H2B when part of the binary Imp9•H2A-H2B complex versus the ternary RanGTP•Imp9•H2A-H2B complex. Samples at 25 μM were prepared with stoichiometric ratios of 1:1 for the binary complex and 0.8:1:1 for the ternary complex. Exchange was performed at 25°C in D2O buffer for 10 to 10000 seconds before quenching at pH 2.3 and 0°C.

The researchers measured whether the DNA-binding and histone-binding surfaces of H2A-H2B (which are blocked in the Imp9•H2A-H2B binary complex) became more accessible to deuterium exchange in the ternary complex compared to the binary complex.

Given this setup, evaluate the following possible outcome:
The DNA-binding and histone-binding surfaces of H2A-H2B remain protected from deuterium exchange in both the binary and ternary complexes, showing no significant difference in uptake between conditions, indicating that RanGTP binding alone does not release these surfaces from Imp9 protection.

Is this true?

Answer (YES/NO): NO